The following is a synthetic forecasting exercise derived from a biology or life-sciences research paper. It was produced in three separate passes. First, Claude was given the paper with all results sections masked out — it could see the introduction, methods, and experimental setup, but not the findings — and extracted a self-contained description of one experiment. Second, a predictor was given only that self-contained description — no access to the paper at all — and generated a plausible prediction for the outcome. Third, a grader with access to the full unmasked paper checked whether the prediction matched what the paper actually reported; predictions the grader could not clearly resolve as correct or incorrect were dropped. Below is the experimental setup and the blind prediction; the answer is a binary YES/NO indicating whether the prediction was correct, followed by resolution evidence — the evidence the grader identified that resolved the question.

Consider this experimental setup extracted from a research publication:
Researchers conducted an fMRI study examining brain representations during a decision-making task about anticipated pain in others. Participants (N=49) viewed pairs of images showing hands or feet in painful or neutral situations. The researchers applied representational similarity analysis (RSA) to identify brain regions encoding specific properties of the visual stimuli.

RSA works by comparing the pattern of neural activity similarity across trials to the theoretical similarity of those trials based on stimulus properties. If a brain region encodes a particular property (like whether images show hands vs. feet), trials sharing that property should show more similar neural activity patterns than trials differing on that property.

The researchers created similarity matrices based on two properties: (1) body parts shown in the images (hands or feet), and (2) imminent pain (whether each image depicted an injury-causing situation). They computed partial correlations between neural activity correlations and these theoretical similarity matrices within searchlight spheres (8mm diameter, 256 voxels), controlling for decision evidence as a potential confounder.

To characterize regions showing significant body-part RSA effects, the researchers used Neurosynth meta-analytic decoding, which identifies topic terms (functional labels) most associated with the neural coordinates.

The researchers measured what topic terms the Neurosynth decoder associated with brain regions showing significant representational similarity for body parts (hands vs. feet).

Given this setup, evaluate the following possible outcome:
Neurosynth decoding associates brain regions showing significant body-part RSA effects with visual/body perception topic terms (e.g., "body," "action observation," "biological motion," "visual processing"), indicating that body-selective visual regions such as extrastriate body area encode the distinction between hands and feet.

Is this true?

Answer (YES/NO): YES